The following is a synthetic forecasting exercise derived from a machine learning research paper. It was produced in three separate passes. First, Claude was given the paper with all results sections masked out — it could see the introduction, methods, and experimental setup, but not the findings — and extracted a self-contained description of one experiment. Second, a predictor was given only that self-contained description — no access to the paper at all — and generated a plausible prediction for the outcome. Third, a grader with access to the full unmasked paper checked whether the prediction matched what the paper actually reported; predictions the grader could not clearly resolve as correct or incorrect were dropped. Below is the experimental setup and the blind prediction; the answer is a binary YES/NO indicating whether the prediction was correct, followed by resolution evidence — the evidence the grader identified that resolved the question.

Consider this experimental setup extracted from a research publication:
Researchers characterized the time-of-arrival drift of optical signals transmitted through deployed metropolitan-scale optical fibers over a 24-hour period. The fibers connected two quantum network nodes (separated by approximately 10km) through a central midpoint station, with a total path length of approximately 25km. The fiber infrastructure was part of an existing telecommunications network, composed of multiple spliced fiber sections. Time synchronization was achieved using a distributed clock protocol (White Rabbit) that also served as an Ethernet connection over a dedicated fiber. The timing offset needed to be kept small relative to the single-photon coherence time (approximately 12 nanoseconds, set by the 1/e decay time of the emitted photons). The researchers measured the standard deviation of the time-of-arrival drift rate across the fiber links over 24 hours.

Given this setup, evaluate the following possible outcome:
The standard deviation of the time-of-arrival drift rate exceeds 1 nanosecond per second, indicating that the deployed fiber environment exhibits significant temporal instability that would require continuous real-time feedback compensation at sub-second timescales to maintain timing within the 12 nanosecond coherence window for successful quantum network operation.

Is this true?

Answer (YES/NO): NO